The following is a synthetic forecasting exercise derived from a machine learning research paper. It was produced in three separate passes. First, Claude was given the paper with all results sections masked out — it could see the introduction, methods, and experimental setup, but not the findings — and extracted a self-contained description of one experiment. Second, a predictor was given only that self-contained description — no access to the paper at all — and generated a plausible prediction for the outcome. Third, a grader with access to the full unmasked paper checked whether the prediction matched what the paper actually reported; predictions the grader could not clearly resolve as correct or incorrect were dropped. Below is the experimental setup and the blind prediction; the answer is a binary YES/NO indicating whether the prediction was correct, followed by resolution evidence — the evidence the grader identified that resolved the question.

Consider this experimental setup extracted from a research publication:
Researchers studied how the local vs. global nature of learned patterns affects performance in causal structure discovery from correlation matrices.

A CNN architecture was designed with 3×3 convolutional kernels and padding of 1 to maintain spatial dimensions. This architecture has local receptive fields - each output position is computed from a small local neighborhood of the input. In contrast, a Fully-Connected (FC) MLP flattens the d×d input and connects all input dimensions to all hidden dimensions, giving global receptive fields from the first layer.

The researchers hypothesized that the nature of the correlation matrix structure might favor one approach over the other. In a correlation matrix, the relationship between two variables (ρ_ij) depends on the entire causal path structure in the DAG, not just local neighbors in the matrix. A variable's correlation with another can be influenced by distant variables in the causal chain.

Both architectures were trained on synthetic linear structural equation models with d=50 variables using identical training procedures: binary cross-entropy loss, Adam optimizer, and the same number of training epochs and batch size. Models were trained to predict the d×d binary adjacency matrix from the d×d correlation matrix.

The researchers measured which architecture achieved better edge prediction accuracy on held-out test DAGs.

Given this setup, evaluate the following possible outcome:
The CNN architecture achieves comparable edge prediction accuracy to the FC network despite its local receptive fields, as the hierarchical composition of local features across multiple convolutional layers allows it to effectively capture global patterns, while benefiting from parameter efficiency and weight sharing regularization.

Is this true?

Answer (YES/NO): NO